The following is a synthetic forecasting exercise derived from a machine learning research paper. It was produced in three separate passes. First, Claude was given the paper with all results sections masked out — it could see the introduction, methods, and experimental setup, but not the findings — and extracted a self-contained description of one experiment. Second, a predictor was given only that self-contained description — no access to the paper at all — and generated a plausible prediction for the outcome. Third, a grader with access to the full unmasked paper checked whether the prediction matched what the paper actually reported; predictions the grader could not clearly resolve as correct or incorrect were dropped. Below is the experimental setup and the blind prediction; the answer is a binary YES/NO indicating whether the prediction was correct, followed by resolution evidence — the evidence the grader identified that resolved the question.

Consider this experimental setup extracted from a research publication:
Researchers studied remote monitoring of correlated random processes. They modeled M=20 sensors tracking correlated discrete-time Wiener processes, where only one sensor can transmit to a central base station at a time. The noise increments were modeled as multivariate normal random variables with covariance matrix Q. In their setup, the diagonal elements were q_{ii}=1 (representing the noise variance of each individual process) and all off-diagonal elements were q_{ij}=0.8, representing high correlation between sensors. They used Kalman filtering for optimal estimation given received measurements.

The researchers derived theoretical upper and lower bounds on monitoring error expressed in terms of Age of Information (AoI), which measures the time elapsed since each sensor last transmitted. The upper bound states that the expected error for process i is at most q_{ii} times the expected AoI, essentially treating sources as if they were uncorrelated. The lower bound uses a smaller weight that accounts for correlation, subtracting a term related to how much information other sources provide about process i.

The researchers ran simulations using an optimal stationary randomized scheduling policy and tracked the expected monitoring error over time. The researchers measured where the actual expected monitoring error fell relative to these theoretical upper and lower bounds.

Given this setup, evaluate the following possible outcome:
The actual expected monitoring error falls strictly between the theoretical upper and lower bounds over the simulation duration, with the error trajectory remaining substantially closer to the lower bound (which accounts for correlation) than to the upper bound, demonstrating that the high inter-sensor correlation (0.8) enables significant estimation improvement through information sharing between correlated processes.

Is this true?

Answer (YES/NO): YES